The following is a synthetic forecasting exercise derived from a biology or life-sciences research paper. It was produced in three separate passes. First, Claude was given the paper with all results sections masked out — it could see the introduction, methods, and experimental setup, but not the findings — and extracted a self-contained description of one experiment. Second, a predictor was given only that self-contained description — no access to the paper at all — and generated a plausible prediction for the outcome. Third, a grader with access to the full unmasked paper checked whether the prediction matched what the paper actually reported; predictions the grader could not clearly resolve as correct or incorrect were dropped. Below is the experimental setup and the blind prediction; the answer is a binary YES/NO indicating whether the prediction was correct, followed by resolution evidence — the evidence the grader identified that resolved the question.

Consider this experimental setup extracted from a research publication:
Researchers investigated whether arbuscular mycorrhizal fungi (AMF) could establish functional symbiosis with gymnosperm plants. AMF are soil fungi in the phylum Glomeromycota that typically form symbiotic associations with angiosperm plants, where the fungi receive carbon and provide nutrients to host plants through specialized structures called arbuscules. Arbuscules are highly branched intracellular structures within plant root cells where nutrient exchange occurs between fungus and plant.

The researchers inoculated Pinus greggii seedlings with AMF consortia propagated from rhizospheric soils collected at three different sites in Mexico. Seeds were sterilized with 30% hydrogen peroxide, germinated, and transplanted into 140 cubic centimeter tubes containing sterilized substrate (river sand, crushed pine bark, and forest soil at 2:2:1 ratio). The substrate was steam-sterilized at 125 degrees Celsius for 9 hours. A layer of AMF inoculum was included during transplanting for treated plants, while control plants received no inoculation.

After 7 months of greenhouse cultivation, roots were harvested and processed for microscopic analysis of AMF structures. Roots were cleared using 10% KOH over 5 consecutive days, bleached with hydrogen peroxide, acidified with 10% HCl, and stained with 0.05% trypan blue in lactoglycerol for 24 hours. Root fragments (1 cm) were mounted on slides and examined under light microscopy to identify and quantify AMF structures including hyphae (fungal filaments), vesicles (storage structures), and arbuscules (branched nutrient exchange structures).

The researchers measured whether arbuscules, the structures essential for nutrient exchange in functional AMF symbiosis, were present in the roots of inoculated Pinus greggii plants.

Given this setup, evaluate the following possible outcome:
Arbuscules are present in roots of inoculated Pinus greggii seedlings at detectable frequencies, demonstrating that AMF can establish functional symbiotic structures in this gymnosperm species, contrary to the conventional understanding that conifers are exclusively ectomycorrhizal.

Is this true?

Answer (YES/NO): YES